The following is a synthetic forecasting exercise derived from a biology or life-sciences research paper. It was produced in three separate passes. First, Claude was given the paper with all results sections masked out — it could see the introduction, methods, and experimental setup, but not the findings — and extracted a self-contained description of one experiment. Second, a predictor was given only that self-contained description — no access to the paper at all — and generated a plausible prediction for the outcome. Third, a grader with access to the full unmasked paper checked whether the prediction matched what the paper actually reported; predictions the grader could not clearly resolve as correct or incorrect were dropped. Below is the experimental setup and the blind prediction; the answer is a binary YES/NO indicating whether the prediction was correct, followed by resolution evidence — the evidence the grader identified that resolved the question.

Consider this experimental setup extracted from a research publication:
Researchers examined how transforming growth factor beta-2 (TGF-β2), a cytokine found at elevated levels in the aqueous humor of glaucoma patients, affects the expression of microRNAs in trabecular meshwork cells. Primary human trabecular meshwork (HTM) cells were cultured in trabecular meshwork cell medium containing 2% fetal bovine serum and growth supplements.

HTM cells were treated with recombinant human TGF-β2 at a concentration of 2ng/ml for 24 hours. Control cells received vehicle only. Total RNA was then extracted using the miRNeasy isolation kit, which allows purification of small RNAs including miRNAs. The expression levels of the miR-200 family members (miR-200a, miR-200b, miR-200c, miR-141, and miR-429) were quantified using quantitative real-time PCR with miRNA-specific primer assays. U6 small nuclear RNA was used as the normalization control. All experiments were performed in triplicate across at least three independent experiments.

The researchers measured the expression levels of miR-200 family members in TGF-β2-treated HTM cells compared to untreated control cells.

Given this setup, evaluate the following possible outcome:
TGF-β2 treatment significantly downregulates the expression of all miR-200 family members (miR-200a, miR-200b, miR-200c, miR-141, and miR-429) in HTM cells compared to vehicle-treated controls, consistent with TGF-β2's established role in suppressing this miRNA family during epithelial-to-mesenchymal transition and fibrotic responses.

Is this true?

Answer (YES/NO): YES